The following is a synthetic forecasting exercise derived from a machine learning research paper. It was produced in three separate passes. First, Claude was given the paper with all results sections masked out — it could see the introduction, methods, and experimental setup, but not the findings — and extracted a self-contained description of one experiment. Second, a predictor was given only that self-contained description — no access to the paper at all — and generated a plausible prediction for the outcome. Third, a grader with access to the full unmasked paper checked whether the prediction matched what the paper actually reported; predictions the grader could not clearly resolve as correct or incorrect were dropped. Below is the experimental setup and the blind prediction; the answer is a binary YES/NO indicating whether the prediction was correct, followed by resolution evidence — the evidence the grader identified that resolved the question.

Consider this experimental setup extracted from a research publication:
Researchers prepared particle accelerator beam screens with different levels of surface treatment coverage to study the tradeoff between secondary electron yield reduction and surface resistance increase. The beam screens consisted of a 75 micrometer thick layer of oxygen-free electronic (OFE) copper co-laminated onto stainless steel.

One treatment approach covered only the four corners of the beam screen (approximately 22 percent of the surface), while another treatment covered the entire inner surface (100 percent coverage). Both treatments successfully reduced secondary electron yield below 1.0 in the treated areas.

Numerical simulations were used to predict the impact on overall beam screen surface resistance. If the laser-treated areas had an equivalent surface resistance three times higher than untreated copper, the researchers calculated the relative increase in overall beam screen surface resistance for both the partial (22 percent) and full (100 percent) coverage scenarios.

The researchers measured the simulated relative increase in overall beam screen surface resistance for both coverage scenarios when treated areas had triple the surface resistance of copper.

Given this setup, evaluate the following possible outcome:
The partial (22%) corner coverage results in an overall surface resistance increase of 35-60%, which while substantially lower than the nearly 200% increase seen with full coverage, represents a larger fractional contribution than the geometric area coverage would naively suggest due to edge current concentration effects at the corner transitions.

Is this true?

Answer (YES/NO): NO